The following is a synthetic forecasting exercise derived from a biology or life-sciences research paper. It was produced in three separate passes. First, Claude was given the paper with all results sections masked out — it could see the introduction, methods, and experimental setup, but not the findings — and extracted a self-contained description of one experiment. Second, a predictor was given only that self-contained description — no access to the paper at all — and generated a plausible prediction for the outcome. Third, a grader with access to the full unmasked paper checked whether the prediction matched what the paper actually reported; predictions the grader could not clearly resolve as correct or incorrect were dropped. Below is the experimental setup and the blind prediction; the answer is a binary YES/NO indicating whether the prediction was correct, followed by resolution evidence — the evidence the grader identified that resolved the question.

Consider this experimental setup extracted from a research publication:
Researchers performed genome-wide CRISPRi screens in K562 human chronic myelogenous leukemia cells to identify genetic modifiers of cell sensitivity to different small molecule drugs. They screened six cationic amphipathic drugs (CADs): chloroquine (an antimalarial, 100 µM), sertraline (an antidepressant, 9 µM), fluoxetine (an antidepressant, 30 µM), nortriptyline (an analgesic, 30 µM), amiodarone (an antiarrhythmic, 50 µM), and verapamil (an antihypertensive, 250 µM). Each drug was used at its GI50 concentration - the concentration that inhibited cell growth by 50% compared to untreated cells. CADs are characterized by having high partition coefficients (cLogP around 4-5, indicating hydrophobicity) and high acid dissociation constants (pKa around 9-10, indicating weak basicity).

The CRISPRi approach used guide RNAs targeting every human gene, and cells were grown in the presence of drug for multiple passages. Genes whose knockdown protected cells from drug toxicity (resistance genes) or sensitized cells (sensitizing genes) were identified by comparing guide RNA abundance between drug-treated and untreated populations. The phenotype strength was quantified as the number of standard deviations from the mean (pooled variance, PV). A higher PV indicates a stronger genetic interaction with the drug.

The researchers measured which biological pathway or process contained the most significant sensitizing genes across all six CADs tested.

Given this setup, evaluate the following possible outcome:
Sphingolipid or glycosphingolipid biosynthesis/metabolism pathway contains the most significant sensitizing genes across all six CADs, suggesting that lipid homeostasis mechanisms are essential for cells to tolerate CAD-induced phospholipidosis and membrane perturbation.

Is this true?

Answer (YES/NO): YES